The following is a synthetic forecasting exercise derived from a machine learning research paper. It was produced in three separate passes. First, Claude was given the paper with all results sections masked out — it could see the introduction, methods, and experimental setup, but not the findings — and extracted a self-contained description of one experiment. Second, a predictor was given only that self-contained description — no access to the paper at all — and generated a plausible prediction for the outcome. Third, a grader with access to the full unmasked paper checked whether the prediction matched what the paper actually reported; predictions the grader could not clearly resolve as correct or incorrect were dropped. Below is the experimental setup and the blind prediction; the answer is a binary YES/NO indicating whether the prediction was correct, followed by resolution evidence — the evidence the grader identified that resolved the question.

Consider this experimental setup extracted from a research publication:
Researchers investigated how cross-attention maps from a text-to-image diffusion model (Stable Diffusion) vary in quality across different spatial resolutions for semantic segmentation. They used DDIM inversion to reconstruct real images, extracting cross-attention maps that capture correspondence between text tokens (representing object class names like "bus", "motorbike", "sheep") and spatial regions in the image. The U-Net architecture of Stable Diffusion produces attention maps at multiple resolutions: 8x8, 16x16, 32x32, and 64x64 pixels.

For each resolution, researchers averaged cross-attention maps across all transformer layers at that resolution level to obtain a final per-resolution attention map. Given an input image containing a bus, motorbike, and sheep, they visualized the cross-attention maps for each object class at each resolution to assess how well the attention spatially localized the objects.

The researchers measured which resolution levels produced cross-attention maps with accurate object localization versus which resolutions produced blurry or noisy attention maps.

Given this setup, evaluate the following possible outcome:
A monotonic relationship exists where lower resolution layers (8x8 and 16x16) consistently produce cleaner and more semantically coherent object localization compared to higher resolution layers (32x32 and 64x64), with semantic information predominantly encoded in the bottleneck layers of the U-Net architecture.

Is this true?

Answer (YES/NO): NO